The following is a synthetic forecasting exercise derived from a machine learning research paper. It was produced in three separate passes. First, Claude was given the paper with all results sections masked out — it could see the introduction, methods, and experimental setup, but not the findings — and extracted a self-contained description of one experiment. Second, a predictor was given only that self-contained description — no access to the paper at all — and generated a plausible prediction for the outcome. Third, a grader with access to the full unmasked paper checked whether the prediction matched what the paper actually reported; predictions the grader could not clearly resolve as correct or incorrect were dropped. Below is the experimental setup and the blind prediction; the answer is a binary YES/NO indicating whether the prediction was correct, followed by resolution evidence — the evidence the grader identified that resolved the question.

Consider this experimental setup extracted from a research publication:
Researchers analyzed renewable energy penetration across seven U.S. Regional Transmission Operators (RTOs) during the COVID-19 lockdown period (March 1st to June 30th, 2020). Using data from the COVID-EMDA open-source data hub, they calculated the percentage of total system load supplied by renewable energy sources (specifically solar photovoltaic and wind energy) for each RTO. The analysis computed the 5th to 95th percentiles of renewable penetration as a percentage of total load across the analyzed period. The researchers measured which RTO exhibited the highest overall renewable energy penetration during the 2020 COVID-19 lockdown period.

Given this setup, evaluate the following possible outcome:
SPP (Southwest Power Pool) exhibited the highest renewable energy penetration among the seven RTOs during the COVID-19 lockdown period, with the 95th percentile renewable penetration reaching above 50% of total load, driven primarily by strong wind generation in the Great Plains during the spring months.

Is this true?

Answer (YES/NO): NO